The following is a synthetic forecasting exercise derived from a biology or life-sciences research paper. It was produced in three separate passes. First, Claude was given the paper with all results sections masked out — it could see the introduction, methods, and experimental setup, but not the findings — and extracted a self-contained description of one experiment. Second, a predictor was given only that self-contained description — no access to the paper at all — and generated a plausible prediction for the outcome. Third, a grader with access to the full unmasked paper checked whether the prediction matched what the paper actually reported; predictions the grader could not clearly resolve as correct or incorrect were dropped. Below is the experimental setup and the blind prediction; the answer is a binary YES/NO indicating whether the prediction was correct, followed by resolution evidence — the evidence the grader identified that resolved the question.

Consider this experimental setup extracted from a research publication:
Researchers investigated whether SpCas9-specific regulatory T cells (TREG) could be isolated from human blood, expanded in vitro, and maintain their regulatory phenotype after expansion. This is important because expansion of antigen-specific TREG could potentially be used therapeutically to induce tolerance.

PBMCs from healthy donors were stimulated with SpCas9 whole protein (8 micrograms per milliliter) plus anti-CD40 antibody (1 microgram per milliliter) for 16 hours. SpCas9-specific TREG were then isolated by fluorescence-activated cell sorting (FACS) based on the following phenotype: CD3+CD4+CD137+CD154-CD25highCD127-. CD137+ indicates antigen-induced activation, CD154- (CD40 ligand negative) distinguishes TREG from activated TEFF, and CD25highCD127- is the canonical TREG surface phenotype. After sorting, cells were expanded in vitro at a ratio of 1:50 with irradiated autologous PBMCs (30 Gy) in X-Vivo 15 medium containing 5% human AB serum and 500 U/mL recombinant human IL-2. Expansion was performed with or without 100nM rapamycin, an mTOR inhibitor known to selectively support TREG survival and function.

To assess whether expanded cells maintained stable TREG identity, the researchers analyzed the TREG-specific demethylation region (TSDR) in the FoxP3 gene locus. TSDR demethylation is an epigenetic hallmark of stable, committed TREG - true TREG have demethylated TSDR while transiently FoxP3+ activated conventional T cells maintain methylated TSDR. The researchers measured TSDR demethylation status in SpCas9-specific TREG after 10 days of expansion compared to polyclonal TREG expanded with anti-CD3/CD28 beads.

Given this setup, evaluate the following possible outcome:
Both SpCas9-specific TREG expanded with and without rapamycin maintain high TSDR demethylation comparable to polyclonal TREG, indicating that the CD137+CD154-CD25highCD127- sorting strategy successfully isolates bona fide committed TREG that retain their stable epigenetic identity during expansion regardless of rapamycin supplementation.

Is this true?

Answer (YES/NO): NO